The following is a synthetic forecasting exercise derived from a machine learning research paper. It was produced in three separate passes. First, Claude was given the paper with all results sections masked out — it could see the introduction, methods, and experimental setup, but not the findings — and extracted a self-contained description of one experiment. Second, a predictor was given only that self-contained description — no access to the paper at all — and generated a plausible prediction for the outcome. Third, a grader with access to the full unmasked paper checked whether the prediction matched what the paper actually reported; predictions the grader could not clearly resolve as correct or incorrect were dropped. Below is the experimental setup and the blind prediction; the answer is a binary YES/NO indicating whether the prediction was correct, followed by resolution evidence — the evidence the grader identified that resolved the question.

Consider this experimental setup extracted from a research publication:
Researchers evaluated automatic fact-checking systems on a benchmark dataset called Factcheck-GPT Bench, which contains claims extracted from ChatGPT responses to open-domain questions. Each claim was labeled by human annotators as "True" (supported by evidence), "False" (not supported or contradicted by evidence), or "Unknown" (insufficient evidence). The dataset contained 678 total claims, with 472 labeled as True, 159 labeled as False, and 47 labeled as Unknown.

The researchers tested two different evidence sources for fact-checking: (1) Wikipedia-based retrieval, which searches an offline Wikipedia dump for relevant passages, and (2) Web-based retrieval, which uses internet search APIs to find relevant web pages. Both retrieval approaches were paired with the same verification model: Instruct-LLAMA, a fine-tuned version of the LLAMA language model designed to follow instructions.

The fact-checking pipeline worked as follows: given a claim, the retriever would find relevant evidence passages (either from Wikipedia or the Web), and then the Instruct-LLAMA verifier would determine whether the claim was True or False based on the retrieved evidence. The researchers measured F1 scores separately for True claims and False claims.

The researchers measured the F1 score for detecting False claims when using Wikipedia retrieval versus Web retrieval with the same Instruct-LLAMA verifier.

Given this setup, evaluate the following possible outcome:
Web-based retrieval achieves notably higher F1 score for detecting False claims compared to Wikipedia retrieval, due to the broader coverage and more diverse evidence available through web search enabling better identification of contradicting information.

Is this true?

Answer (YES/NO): YES